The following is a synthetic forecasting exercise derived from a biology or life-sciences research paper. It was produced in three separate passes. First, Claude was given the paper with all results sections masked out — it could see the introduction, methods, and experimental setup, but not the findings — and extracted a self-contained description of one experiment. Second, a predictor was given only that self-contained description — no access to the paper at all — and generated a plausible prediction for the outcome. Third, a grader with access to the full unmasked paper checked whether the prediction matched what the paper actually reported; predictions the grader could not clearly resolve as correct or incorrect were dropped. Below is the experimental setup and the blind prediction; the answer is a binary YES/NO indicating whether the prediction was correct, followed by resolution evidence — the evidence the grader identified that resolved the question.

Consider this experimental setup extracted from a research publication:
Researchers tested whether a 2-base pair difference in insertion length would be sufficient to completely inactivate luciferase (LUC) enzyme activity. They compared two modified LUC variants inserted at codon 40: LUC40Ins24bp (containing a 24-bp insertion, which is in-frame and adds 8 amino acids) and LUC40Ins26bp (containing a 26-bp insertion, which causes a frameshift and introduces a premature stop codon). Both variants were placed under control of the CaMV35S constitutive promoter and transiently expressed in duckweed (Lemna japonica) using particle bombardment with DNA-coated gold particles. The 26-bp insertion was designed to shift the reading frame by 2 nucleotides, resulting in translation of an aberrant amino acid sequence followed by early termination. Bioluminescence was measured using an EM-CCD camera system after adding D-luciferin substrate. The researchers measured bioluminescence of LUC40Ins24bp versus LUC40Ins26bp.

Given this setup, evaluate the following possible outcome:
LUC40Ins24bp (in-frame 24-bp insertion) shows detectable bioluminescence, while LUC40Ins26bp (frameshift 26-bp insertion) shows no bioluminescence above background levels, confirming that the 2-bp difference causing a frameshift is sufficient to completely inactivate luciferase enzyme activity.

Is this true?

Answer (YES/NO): NO